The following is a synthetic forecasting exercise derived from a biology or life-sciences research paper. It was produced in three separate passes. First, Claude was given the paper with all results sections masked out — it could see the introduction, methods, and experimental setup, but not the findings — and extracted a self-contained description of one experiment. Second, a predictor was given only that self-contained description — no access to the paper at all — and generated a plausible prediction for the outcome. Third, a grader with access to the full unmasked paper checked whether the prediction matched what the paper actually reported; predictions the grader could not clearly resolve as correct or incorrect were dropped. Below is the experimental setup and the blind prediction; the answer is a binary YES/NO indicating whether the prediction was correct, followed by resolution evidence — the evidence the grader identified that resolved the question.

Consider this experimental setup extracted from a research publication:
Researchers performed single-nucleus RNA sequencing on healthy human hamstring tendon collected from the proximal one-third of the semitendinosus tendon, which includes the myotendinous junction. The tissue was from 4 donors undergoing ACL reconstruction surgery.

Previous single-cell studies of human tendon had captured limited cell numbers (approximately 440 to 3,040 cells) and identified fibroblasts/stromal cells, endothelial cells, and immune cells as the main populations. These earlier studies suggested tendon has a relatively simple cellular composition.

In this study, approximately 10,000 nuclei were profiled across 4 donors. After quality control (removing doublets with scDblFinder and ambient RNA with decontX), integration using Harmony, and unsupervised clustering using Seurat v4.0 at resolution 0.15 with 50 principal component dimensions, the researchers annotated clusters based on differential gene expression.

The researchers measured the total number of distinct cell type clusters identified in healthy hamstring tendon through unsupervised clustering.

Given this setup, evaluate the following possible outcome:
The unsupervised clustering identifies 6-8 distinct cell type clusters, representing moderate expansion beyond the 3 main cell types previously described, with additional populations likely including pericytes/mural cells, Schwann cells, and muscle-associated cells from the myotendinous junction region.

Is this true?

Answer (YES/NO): NO